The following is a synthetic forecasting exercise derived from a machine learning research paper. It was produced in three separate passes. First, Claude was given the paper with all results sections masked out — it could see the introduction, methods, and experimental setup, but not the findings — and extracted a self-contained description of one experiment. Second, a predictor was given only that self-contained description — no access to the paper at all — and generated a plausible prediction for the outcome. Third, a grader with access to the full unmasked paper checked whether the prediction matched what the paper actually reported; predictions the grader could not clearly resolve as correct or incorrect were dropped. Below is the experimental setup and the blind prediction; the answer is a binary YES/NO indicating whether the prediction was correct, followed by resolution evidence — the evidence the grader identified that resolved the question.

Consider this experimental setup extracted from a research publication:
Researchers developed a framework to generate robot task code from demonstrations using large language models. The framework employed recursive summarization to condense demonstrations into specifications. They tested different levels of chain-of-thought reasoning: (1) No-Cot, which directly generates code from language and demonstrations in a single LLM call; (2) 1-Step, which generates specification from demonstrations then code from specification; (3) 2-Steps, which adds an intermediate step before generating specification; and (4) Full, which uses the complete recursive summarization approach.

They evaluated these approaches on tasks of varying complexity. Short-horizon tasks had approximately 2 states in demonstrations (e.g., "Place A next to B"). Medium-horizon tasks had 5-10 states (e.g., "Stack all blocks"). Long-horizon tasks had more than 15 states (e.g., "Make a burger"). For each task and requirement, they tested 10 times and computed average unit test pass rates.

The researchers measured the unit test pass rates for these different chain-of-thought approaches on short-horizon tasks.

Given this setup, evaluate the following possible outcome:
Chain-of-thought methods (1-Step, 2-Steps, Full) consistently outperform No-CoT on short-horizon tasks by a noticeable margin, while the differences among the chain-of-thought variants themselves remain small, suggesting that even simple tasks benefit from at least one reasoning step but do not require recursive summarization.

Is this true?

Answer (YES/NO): NO